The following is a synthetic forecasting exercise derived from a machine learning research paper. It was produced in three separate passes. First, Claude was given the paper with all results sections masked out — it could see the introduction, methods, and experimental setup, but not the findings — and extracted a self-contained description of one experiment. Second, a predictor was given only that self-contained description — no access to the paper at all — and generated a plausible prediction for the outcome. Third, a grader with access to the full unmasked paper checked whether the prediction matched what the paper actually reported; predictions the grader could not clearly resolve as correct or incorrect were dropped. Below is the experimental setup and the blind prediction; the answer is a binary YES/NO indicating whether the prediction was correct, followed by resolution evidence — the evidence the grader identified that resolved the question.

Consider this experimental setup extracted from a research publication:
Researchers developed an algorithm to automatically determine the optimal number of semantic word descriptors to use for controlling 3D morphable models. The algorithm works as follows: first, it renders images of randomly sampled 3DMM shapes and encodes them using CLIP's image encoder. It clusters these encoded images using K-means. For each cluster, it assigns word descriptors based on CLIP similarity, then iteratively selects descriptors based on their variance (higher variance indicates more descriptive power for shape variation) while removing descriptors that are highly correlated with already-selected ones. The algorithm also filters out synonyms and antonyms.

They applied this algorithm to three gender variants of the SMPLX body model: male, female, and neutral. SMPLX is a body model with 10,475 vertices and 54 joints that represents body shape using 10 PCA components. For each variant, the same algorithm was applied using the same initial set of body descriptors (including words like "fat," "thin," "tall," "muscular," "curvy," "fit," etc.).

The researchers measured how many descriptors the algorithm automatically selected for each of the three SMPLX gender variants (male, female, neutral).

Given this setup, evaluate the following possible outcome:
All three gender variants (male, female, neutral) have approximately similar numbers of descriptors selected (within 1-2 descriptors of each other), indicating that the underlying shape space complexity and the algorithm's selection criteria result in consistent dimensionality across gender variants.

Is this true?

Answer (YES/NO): NO